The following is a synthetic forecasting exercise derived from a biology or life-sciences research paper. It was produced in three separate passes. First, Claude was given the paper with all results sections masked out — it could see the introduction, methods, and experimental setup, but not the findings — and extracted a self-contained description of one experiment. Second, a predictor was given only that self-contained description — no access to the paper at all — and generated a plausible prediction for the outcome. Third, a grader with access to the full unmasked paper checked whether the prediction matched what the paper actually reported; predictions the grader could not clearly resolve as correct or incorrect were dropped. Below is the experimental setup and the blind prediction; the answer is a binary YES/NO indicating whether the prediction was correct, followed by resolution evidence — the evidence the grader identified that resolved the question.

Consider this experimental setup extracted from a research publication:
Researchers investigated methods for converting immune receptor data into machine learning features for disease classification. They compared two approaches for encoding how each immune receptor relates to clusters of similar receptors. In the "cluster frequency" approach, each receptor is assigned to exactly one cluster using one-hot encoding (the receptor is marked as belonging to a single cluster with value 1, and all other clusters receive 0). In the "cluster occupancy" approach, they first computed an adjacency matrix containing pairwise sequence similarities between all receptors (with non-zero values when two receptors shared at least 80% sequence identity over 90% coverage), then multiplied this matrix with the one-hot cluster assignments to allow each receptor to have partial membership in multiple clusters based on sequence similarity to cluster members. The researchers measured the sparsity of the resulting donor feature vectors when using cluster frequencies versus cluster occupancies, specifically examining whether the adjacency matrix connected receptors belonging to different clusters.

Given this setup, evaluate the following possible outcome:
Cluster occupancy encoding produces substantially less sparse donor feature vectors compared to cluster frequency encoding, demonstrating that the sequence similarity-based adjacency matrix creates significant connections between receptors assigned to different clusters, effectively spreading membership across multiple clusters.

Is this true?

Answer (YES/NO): YES